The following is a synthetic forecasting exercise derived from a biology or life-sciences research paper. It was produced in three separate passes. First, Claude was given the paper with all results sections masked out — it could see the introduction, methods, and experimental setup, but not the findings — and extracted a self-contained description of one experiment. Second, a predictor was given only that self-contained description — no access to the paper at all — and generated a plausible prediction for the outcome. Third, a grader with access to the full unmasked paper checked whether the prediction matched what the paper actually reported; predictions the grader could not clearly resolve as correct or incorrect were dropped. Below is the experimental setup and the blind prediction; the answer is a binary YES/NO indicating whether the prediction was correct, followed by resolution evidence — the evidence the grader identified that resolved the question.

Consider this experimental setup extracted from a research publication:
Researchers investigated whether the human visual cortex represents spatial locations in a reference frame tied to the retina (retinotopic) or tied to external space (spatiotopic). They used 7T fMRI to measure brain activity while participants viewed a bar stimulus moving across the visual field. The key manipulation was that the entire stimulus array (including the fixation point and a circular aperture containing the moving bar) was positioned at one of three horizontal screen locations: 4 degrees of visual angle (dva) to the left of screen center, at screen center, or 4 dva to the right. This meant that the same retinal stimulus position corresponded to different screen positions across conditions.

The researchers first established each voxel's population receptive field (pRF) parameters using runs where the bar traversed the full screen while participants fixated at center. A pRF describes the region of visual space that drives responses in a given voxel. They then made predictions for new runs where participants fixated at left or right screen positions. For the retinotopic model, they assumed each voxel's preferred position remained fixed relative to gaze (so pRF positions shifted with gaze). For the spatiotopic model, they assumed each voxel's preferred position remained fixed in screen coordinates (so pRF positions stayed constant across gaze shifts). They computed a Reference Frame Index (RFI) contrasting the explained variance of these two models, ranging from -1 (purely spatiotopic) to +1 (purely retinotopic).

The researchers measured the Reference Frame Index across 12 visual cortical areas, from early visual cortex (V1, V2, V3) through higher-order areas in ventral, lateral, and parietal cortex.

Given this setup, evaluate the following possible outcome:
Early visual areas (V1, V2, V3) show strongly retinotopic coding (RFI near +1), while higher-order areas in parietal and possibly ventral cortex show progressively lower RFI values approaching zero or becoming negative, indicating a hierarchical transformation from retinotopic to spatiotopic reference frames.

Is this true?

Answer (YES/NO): NO